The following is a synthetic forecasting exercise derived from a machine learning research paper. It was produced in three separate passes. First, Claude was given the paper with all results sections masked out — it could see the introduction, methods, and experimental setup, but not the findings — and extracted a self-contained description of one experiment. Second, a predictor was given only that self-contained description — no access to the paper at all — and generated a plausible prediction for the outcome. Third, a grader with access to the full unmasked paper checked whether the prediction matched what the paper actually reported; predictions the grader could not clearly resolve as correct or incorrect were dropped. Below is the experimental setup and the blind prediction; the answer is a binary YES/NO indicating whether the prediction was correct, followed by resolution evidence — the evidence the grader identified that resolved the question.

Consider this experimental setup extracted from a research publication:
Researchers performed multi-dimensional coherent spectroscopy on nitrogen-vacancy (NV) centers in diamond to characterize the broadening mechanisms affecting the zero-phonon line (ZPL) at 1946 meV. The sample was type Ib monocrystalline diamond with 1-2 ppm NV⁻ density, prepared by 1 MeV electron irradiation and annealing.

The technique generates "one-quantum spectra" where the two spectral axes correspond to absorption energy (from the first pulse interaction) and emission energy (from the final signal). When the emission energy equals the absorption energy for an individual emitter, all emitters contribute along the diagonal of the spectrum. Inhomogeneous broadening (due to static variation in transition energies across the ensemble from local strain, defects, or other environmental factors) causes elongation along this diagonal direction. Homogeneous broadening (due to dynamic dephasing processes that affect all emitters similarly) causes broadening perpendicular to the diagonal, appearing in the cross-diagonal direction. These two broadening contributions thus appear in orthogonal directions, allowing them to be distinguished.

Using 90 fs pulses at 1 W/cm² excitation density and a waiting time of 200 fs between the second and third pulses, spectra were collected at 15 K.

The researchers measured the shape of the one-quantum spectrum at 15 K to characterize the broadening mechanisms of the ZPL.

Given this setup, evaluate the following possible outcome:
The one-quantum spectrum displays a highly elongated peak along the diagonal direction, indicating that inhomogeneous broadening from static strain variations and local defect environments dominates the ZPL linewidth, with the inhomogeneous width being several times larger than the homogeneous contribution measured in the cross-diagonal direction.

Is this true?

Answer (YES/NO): YES